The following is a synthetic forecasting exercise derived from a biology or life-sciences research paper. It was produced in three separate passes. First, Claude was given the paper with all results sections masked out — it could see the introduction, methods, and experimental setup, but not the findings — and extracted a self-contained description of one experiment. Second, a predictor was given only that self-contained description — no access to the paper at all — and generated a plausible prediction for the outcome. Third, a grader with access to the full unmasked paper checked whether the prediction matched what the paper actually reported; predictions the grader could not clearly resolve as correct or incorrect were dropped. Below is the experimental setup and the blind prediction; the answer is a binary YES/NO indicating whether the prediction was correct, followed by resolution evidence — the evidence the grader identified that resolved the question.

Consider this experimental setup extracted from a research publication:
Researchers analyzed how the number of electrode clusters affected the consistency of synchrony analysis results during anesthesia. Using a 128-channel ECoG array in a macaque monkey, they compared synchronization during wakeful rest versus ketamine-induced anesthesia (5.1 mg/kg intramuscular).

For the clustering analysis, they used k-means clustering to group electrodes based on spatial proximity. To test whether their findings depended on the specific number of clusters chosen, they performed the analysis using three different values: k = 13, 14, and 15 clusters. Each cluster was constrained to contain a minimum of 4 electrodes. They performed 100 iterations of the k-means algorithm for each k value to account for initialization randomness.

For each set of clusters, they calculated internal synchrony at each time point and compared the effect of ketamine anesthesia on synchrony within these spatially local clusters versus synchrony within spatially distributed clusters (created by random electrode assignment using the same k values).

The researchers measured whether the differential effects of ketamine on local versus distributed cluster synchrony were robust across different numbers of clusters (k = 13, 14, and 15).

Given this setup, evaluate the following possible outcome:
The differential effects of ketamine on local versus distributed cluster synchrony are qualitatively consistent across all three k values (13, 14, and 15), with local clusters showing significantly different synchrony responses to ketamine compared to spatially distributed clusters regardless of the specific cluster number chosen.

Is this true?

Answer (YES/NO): YES